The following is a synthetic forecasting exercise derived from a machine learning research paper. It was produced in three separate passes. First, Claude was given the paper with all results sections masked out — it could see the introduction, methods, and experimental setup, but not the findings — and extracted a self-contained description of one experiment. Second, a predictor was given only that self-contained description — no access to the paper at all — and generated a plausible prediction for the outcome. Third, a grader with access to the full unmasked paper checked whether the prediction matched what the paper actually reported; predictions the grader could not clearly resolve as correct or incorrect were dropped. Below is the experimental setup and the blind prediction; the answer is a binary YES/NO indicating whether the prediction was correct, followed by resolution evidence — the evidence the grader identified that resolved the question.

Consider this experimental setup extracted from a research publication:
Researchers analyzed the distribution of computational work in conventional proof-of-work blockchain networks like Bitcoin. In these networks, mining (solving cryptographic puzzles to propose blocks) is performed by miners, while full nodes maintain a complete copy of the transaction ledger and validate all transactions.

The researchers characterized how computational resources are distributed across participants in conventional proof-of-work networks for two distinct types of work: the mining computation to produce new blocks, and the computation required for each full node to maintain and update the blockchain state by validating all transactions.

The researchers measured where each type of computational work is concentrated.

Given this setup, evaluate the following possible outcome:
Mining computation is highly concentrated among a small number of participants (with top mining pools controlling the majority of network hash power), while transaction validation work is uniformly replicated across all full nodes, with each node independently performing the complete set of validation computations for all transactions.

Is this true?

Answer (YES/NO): YES